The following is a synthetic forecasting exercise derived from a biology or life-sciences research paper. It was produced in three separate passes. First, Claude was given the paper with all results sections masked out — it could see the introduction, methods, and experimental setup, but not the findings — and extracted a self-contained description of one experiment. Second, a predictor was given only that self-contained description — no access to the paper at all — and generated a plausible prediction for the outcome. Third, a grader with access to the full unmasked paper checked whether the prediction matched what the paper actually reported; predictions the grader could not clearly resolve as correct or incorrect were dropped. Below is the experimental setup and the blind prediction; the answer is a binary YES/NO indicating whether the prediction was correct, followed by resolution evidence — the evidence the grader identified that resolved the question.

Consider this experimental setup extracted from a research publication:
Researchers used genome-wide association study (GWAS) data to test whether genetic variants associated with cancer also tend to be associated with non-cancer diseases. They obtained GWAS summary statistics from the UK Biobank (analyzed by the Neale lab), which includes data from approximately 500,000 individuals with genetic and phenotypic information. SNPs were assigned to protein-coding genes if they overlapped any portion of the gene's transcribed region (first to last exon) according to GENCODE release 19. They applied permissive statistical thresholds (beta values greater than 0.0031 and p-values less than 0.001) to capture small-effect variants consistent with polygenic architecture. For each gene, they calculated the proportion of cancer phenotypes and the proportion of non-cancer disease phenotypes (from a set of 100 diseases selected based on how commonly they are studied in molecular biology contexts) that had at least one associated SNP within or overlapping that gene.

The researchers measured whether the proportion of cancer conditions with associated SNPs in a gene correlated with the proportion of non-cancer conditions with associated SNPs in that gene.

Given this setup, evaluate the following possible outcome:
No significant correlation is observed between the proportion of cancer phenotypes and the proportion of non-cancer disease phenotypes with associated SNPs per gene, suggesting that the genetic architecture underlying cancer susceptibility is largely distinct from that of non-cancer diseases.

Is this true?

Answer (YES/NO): NO